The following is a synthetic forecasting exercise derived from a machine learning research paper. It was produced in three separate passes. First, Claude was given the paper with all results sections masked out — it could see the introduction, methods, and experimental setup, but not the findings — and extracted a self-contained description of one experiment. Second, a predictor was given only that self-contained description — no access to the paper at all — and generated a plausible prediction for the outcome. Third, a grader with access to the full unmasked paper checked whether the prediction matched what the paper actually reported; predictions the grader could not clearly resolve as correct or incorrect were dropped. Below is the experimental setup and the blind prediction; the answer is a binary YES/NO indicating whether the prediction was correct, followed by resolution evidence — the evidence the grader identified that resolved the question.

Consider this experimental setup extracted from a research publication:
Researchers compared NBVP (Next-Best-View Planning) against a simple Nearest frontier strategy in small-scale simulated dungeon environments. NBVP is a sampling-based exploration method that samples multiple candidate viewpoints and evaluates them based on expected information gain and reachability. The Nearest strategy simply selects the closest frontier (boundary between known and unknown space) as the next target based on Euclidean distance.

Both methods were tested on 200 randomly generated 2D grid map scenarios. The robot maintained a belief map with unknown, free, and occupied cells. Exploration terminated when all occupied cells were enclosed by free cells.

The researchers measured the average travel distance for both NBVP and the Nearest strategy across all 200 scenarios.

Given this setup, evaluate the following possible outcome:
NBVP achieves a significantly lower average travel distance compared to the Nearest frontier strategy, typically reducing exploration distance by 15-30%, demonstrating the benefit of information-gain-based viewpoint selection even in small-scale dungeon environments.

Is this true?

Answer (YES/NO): NO